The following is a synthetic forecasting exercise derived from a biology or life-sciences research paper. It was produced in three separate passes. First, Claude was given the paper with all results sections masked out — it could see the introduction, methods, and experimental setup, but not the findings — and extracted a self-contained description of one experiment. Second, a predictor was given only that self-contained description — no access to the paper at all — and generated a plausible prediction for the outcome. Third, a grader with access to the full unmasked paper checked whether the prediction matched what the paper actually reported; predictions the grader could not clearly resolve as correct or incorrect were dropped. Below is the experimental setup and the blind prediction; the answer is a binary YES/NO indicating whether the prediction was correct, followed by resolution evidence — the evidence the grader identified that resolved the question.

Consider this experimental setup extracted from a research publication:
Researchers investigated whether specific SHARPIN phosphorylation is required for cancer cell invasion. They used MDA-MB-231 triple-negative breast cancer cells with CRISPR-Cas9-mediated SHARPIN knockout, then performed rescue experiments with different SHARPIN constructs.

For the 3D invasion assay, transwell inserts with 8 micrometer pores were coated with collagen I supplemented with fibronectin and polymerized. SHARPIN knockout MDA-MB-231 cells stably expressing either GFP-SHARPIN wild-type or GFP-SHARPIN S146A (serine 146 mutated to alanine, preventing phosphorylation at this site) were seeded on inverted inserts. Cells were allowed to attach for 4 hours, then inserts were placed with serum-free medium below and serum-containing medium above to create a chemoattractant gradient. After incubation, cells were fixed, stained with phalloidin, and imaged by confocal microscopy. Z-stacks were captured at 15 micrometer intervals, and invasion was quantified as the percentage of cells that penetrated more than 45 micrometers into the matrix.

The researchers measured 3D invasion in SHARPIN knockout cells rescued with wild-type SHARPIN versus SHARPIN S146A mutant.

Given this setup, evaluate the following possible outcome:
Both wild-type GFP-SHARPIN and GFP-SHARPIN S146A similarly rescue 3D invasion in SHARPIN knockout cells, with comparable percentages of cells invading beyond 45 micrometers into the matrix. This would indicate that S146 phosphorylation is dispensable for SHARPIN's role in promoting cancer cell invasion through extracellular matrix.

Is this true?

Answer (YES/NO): NO